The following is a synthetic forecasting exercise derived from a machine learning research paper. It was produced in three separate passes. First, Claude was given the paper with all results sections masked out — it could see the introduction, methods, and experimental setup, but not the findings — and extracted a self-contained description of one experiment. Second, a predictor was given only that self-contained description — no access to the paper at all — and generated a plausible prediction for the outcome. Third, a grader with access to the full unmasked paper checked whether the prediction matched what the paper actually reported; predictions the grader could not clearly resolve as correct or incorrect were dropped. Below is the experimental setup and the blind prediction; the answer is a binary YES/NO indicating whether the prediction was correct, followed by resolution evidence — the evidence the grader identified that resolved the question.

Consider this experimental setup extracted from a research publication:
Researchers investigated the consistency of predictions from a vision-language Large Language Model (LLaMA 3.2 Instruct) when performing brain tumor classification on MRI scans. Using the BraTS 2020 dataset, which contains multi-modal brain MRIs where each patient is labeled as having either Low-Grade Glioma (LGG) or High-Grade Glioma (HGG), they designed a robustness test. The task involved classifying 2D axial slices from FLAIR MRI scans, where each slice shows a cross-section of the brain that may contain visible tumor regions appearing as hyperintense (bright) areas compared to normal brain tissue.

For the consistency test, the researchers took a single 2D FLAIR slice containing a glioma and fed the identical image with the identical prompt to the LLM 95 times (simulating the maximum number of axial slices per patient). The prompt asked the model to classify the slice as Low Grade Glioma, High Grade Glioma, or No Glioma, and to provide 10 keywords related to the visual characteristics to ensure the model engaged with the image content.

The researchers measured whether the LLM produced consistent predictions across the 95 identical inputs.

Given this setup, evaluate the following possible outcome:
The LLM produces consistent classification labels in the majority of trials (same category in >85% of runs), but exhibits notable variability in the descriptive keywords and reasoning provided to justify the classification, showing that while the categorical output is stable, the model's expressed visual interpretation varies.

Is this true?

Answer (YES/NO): NO